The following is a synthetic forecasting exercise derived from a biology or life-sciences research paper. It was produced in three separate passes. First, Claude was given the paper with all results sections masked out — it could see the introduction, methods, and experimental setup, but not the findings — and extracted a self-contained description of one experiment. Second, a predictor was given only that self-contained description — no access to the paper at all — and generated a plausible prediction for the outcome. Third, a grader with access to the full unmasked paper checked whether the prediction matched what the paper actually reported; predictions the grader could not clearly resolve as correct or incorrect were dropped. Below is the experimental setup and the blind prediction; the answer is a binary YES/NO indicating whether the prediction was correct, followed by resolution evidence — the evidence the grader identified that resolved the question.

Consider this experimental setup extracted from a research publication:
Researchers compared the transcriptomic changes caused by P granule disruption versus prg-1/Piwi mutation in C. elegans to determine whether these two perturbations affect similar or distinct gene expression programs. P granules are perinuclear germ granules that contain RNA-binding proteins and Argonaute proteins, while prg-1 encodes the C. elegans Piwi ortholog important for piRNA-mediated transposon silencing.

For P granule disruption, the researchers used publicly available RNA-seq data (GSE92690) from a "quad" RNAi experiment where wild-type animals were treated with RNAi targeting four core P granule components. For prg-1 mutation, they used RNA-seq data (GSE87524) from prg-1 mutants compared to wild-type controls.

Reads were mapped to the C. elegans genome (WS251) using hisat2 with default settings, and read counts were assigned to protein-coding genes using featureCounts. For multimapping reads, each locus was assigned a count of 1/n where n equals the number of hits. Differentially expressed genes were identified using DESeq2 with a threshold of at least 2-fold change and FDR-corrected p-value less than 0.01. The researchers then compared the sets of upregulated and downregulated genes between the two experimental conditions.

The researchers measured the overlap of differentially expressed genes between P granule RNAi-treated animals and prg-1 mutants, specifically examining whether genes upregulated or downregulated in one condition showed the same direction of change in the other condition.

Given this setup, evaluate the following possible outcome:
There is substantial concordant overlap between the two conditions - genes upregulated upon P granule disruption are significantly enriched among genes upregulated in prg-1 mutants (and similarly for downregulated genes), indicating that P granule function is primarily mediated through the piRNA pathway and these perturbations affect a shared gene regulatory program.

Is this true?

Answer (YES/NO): NO